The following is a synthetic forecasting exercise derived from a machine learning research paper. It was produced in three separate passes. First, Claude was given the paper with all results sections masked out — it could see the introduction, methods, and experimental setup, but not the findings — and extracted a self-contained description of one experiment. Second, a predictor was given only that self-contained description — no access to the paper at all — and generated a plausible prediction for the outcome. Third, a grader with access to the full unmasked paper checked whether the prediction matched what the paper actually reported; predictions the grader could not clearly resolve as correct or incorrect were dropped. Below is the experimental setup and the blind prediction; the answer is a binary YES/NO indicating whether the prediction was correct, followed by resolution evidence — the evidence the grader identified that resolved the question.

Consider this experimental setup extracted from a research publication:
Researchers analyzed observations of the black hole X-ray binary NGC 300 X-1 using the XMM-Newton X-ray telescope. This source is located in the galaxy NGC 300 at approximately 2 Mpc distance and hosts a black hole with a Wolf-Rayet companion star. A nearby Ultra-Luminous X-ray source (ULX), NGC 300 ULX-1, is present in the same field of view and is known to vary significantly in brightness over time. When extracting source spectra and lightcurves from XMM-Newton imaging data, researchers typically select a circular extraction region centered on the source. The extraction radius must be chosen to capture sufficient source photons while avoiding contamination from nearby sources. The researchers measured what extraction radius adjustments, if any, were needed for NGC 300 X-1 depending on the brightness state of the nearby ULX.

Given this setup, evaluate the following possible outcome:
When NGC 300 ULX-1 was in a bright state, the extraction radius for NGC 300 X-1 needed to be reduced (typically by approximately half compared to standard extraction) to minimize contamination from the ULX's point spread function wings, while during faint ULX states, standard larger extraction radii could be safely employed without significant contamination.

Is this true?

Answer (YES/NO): NO